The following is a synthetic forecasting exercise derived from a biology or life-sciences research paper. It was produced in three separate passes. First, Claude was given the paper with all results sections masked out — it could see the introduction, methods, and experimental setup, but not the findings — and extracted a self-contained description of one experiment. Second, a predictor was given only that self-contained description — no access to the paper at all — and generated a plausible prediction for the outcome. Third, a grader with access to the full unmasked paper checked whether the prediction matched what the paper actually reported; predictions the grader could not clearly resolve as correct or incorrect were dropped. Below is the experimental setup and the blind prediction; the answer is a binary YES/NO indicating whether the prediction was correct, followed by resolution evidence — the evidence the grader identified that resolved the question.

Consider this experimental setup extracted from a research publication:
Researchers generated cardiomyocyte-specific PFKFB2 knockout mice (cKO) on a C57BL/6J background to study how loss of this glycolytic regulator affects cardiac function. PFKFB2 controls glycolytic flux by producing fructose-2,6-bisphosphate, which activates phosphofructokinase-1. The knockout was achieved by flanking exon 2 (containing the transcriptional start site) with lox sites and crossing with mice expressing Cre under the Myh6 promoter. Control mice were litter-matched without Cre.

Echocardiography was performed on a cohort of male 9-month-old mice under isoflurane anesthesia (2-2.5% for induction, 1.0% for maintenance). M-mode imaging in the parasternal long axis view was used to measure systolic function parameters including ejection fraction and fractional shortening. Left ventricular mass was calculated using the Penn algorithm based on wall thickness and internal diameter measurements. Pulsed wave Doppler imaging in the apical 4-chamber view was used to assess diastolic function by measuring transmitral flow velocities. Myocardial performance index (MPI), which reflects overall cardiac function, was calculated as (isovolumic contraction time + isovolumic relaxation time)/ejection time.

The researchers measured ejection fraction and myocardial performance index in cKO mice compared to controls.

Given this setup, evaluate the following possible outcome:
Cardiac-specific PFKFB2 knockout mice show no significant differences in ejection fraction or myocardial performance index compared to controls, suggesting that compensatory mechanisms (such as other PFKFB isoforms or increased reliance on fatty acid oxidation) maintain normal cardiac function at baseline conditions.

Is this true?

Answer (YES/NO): NO